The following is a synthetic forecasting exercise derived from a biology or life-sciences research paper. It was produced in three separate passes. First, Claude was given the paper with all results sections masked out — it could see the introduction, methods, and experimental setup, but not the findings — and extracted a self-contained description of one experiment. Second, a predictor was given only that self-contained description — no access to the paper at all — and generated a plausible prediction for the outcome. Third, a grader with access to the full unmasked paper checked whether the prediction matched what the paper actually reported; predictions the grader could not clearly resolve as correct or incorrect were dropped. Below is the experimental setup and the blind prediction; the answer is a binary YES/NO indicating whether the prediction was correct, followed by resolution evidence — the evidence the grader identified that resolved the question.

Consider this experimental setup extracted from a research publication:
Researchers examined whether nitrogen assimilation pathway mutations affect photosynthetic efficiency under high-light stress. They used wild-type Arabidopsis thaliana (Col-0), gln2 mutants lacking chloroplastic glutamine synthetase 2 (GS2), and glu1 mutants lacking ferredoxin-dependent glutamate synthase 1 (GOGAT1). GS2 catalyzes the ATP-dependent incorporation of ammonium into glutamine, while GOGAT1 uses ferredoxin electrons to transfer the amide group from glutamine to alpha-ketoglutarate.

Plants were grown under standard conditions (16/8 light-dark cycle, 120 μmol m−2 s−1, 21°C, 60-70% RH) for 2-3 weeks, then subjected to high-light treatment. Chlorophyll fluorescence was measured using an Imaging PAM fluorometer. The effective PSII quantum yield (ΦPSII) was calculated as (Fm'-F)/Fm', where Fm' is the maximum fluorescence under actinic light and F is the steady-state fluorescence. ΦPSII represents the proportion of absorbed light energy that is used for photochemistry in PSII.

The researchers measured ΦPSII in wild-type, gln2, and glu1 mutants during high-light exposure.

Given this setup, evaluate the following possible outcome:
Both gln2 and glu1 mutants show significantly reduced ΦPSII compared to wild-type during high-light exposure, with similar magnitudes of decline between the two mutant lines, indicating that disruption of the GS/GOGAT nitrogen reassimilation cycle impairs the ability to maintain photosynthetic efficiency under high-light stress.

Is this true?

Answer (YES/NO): YES